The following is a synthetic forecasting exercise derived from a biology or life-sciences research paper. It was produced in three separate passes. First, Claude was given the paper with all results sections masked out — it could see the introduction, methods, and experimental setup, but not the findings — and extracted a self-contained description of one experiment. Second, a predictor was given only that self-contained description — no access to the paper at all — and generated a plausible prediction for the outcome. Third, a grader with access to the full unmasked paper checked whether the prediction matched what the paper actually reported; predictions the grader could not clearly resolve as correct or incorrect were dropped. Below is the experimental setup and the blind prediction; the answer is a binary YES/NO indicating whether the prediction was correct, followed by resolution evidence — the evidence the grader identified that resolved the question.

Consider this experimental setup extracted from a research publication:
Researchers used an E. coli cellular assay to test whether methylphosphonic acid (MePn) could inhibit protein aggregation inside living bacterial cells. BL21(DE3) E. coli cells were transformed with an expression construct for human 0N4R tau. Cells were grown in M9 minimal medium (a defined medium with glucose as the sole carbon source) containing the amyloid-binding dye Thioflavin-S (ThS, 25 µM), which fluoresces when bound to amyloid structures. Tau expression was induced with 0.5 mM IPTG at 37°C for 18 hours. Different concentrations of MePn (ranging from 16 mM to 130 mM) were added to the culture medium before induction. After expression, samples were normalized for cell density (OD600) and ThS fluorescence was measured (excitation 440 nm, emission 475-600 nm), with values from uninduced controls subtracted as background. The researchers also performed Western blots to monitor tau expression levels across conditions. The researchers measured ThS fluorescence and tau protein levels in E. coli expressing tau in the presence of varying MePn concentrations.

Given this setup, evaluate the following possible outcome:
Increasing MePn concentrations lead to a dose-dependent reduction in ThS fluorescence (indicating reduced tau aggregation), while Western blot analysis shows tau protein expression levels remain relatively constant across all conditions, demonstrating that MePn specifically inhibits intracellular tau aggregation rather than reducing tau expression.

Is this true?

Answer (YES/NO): YES